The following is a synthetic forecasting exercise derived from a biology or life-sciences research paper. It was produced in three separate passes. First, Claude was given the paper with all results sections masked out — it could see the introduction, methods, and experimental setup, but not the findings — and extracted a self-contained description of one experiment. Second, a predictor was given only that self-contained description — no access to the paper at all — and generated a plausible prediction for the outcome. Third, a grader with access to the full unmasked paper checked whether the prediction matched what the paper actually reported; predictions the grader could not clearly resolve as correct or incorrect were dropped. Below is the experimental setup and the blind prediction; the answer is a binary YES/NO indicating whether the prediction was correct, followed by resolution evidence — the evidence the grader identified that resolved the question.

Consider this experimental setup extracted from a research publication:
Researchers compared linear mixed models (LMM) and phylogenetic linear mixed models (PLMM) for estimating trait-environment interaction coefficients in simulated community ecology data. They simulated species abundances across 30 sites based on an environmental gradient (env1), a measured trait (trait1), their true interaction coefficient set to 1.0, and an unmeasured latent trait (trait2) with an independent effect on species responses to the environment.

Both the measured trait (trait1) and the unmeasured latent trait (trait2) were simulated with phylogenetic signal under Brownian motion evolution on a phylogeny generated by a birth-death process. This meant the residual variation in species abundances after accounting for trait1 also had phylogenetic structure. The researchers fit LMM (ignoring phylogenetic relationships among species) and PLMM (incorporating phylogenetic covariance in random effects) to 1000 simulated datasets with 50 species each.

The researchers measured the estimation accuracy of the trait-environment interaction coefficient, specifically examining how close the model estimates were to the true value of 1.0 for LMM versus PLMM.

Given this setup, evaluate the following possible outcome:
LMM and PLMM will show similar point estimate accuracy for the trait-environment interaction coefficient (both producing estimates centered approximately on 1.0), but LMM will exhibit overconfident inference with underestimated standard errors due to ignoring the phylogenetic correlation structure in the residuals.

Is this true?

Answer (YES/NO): NO